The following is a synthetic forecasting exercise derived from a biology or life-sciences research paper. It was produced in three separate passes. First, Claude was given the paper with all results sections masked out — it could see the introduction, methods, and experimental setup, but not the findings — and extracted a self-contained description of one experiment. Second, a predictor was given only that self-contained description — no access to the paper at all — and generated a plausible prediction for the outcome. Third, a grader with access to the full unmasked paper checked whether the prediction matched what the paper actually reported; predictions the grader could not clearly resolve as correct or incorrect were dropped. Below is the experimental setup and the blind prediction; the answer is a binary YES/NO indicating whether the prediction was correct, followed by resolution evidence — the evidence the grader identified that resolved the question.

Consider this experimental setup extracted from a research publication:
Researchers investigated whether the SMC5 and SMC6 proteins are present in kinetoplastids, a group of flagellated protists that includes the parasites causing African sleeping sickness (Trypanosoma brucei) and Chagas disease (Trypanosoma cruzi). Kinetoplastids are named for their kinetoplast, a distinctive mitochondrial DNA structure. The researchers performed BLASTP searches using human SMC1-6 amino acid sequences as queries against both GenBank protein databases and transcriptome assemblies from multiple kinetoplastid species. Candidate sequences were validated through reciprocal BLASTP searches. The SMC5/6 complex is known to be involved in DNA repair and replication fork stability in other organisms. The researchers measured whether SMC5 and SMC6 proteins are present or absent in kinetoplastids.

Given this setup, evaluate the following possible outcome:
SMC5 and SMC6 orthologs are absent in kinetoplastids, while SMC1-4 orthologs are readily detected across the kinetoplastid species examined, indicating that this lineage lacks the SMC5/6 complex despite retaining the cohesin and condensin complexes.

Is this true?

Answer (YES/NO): YES